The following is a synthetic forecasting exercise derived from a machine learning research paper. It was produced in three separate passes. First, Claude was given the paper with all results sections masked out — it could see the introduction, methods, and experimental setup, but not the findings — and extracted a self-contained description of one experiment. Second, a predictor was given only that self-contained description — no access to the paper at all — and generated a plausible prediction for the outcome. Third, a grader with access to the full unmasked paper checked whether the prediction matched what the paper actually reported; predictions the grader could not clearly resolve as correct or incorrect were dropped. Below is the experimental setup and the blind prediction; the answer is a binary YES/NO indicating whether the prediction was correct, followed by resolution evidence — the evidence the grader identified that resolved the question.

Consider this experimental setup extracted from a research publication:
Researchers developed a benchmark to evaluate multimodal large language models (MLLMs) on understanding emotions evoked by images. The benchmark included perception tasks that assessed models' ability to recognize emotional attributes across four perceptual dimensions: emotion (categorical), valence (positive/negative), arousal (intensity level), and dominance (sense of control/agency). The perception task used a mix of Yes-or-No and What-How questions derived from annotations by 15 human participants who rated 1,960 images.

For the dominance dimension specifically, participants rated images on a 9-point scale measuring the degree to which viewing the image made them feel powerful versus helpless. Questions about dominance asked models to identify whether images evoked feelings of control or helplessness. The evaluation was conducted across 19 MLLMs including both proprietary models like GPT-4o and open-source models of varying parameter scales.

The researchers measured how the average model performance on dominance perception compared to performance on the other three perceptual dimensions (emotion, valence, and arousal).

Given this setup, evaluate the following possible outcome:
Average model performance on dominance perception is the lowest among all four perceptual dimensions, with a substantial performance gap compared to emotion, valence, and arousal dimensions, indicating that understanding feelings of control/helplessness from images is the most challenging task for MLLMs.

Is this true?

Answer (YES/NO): YES